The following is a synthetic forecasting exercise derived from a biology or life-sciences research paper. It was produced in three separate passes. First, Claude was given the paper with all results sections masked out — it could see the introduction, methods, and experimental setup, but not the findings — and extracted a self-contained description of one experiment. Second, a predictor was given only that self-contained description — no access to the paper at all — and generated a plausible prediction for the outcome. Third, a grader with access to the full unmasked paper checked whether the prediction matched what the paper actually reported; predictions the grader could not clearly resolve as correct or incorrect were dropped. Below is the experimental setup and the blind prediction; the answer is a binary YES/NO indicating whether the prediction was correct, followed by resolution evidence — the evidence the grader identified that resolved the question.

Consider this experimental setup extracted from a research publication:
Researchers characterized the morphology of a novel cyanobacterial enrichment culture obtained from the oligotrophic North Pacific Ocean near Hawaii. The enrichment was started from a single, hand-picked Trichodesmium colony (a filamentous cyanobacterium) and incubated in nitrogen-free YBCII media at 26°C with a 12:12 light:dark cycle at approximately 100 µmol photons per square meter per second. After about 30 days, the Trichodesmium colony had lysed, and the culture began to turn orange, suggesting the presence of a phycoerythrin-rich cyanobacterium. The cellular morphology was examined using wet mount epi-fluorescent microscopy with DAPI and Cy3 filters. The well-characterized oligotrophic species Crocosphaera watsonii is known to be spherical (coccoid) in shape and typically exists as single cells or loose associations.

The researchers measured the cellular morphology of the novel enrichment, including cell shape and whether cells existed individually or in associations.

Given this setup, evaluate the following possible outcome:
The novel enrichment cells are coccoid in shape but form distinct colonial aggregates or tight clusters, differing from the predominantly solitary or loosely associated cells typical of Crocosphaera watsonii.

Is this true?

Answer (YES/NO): NO